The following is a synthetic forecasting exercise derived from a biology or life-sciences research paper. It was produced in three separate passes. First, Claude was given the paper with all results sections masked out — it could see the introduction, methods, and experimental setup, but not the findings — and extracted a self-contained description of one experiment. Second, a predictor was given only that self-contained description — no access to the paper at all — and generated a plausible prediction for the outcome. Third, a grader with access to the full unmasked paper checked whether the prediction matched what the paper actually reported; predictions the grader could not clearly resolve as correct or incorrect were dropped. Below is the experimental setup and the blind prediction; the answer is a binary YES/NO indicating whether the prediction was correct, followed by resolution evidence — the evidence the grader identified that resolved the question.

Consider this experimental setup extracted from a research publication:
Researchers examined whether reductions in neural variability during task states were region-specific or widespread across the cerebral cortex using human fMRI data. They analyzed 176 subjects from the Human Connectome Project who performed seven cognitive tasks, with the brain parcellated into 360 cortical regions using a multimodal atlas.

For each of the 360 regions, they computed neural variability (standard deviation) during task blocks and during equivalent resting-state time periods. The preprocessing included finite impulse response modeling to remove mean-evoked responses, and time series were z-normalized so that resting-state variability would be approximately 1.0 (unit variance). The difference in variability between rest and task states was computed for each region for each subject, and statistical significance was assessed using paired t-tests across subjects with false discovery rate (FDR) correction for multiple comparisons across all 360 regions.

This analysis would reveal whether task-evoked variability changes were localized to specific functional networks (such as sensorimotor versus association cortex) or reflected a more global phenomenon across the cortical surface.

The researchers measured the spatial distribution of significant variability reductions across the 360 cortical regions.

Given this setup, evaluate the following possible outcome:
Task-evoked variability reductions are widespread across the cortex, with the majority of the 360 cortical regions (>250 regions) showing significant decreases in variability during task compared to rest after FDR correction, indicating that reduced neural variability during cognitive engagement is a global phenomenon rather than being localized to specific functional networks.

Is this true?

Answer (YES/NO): YES